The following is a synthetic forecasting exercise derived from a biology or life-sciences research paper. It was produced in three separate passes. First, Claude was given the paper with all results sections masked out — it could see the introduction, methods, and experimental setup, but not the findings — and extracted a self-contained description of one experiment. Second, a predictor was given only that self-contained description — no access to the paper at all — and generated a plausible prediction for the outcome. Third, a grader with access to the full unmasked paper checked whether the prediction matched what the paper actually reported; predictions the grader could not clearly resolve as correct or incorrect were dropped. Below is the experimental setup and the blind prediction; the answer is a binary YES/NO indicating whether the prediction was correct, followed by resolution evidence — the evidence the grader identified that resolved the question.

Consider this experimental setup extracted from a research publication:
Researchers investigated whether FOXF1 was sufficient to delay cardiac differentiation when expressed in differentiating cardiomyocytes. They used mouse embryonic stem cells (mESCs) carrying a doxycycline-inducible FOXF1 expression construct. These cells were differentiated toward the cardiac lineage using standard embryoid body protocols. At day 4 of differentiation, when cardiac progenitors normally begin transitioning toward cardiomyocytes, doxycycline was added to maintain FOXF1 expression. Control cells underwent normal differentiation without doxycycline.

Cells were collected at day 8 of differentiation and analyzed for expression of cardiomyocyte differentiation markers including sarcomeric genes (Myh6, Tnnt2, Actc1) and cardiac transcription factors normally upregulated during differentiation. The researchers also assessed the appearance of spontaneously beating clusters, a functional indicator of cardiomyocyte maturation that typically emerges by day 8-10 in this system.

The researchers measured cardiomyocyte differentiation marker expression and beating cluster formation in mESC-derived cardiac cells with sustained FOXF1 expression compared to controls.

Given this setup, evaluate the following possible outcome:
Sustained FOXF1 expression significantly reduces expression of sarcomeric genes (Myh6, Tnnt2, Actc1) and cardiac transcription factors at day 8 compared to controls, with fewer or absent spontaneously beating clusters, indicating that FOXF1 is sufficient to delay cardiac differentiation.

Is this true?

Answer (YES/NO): NO